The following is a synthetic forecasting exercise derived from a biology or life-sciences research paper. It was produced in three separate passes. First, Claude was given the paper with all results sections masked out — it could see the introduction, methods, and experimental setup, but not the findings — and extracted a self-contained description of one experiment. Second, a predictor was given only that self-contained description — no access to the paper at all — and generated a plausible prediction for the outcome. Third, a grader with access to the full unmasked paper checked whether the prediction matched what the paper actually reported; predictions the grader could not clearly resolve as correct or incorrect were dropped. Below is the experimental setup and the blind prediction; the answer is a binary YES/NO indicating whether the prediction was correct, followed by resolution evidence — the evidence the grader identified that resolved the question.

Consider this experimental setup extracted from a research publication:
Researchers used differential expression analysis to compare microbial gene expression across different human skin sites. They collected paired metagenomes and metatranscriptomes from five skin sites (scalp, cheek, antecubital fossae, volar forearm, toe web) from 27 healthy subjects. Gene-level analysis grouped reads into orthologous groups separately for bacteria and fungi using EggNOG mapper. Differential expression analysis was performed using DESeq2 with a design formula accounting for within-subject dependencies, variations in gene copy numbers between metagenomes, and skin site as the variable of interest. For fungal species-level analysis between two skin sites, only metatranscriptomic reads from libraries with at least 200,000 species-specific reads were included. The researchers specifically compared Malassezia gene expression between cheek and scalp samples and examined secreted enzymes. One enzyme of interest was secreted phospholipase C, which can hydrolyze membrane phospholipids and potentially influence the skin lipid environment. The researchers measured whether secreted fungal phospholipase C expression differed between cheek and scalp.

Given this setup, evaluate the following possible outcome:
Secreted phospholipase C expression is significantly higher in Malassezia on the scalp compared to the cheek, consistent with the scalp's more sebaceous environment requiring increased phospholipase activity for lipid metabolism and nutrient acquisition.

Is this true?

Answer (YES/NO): NO